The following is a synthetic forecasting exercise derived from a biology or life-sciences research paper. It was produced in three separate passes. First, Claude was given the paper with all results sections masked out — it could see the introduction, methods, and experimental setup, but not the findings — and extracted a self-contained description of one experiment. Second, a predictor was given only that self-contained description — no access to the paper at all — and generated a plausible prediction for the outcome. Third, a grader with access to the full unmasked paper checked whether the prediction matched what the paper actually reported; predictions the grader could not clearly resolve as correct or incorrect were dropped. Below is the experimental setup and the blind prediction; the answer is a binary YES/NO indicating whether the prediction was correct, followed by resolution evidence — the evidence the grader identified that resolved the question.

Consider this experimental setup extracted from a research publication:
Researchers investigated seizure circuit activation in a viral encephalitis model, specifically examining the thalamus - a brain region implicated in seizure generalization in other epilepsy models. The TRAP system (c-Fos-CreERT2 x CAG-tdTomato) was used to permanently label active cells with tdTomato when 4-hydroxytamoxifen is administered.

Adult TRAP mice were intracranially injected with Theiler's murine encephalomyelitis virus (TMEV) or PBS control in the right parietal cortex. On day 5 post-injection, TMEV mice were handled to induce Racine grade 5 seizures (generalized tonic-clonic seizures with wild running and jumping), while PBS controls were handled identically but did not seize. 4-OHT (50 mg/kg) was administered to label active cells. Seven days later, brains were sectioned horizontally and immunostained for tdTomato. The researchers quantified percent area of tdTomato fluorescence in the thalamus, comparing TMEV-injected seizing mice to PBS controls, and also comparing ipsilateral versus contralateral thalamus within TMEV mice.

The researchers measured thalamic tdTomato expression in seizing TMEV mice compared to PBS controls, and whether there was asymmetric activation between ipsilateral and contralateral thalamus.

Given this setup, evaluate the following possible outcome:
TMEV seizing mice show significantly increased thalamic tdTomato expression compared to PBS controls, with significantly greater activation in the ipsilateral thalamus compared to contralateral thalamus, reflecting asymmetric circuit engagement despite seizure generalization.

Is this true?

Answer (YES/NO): NO